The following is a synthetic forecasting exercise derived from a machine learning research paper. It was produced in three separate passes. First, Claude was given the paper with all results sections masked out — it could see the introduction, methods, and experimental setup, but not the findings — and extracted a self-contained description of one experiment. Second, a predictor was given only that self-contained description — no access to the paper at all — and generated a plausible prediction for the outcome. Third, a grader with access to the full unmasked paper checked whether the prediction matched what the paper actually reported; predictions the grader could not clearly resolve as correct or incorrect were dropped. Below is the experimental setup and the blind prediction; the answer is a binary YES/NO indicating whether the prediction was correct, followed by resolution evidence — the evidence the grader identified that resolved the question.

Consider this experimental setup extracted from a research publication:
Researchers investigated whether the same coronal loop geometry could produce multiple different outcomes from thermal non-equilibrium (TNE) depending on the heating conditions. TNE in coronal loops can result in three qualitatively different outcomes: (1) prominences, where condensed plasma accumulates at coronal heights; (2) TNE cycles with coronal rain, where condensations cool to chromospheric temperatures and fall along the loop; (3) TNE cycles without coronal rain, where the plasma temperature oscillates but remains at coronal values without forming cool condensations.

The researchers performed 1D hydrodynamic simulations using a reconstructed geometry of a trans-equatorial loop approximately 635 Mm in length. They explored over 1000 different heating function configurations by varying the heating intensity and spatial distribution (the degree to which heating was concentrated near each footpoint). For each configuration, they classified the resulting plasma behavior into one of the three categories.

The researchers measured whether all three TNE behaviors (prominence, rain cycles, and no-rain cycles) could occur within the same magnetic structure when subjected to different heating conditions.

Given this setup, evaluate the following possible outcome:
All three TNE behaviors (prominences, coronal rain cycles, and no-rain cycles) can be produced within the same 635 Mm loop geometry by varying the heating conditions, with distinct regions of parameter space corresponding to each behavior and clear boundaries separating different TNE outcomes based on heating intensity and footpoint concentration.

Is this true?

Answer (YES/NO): YES